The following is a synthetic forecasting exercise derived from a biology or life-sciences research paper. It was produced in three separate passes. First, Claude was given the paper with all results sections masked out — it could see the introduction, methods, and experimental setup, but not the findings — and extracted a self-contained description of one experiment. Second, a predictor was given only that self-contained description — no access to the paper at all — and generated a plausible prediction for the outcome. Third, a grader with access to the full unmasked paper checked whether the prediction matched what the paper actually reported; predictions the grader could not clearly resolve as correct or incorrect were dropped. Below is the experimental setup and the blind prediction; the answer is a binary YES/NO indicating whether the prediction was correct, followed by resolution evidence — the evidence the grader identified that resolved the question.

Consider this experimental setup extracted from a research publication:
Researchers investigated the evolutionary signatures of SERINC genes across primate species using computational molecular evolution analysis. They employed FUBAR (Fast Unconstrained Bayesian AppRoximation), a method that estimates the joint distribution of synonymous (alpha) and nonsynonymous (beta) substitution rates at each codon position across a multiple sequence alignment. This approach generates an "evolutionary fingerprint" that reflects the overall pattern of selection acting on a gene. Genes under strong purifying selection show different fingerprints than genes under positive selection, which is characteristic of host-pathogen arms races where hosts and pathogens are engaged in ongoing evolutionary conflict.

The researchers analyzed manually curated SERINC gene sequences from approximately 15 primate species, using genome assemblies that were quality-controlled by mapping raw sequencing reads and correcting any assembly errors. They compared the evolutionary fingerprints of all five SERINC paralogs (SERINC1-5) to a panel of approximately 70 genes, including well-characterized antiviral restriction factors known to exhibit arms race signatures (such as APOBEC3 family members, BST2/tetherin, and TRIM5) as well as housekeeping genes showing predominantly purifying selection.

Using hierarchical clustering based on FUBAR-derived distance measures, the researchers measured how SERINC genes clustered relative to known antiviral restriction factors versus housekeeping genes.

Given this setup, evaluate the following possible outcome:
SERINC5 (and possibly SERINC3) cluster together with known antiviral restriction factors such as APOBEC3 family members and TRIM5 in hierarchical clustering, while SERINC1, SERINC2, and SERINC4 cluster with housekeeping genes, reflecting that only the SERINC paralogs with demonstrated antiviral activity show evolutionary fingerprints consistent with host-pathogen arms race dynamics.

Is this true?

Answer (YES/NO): NO